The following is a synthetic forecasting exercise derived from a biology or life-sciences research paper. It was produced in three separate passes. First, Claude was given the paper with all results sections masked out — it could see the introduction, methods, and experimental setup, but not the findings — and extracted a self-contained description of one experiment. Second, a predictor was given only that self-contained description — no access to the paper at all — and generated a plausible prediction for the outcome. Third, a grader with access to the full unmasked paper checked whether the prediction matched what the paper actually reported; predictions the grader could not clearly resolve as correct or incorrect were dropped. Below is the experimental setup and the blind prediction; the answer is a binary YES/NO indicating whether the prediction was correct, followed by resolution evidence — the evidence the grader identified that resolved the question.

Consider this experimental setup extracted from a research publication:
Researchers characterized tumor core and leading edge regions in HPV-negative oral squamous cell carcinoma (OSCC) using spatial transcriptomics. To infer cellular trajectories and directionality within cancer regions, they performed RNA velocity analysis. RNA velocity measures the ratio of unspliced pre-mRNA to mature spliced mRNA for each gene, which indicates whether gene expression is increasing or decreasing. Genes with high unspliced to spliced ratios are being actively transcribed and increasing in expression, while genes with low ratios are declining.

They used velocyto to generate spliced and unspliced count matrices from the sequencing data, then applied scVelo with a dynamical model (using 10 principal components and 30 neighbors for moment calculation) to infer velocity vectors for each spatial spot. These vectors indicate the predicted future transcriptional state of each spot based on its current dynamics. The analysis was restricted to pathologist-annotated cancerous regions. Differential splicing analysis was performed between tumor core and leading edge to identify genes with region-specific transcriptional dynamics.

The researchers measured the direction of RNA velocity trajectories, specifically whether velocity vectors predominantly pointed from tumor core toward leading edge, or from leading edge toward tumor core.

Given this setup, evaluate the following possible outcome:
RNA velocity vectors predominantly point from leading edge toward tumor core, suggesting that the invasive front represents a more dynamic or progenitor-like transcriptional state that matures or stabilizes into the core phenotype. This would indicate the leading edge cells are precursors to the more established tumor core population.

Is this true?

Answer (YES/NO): NO